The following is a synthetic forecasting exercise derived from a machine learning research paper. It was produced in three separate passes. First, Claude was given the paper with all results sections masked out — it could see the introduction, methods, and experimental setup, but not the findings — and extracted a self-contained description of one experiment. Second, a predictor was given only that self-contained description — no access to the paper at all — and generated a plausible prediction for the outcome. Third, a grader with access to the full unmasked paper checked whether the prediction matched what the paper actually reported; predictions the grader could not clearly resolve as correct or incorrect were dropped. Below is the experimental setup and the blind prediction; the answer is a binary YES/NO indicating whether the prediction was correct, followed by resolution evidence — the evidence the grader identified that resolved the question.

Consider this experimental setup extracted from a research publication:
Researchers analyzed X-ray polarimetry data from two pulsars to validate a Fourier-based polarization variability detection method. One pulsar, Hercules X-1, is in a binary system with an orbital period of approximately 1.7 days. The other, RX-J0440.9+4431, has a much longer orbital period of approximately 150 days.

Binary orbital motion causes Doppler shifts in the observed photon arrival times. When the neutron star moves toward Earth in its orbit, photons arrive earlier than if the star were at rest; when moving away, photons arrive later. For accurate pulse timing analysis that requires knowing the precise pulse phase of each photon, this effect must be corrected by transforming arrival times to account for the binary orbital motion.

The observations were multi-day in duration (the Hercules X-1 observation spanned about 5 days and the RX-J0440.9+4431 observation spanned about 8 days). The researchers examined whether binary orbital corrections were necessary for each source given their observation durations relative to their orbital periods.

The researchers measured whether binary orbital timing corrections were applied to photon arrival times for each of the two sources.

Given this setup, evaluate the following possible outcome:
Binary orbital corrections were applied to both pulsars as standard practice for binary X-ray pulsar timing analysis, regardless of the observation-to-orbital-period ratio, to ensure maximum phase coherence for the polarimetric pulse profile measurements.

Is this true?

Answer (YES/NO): NO